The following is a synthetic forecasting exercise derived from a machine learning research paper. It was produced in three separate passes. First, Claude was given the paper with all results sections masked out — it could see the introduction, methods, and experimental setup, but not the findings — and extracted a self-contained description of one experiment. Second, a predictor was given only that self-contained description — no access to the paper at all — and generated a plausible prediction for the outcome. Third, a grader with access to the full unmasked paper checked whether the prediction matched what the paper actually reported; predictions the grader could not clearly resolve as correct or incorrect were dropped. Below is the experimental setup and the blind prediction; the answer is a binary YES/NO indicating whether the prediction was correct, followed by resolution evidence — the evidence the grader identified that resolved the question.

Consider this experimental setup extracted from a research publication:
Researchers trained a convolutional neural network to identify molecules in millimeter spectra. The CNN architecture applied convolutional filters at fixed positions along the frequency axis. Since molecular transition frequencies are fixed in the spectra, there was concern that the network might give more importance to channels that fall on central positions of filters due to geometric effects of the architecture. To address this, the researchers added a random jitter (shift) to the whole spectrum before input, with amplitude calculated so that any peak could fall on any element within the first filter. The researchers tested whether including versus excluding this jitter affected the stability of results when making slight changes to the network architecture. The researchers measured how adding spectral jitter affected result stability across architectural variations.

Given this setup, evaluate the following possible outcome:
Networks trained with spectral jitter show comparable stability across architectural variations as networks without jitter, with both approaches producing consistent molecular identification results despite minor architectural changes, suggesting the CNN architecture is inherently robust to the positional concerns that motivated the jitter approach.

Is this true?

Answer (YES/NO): NO